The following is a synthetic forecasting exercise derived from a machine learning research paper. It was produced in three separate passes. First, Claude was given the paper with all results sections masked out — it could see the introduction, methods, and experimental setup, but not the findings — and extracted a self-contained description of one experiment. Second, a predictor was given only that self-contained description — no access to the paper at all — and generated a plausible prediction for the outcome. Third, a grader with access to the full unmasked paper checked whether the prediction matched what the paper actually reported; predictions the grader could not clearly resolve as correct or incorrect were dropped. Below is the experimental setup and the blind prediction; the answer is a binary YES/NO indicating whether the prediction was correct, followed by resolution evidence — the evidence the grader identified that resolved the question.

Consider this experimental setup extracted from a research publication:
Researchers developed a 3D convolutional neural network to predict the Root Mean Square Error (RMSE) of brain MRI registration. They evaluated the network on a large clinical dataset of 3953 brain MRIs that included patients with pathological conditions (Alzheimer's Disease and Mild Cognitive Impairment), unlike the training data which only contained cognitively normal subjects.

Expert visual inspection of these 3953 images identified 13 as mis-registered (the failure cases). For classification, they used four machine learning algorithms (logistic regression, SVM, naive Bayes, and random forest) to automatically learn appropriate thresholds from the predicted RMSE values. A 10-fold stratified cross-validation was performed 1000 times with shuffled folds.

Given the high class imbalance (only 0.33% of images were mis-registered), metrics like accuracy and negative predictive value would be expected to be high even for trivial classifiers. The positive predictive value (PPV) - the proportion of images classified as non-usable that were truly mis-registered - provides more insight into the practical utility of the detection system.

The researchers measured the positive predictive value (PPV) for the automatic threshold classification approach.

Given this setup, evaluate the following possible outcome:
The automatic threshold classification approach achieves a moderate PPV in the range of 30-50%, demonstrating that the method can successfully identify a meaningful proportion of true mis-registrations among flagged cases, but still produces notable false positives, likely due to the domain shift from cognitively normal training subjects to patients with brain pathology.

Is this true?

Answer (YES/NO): NO